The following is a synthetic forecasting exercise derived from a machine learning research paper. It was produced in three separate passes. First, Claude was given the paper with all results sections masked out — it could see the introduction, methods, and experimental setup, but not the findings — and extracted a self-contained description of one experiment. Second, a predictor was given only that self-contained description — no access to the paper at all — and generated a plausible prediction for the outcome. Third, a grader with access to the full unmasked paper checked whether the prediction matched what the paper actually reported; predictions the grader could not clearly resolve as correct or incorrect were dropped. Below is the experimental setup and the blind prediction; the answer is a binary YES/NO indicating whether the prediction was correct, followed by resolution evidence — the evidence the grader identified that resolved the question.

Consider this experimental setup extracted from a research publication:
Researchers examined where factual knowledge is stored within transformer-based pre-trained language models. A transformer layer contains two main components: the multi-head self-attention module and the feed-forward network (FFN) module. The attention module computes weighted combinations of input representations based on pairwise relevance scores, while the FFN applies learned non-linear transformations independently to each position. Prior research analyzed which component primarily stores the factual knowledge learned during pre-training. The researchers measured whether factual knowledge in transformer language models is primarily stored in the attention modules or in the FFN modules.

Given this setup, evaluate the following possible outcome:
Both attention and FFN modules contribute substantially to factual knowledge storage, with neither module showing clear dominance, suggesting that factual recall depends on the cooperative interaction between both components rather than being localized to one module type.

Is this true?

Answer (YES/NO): NO